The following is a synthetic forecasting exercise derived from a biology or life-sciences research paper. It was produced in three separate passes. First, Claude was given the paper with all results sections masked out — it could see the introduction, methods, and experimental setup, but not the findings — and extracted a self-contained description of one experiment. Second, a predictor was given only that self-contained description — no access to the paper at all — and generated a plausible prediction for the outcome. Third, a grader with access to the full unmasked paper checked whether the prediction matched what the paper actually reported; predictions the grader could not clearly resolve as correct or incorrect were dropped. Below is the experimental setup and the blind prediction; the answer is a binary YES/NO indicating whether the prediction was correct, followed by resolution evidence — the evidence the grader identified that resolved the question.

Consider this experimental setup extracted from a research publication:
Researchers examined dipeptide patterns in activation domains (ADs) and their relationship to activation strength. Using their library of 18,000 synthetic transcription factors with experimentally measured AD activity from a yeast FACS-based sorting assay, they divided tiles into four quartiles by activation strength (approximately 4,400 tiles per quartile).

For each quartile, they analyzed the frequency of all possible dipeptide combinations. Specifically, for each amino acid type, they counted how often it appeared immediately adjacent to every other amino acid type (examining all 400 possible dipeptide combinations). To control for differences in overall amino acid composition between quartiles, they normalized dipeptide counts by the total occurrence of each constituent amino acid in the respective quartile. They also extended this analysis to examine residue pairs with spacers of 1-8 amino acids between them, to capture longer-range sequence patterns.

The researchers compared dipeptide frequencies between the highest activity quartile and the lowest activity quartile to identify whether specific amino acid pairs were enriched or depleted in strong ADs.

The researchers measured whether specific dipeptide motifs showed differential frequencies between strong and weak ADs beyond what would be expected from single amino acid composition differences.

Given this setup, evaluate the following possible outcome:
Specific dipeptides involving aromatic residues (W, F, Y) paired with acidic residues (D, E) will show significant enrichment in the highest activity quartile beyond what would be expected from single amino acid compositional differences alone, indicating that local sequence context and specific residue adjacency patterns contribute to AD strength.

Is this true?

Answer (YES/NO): YES